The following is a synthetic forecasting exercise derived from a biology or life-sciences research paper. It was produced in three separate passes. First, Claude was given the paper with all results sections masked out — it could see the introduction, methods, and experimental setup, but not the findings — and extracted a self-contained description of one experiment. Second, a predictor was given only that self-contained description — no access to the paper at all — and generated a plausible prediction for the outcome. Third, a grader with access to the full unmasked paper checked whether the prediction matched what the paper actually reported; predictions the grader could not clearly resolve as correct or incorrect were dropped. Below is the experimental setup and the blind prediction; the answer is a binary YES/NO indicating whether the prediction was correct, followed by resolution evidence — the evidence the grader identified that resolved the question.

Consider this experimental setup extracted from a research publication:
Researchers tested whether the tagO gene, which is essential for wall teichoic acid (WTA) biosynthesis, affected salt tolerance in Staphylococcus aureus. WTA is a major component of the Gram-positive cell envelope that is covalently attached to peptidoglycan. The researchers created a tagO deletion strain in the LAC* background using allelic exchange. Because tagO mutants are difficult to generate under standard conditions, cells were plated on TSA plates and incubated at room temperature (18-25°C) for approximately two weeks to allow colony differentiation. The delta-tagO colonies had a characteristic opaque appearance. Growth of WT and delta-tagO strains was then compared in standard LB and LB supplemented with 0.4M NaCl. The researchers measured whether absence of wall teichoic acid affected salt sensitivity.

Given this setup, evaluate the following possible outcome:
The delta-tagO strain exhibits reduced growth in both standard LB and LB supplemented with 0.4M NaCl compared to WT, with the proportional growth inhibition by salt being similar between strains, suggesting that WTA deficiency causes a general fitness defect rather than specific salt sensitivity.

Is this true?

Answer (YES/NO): NO